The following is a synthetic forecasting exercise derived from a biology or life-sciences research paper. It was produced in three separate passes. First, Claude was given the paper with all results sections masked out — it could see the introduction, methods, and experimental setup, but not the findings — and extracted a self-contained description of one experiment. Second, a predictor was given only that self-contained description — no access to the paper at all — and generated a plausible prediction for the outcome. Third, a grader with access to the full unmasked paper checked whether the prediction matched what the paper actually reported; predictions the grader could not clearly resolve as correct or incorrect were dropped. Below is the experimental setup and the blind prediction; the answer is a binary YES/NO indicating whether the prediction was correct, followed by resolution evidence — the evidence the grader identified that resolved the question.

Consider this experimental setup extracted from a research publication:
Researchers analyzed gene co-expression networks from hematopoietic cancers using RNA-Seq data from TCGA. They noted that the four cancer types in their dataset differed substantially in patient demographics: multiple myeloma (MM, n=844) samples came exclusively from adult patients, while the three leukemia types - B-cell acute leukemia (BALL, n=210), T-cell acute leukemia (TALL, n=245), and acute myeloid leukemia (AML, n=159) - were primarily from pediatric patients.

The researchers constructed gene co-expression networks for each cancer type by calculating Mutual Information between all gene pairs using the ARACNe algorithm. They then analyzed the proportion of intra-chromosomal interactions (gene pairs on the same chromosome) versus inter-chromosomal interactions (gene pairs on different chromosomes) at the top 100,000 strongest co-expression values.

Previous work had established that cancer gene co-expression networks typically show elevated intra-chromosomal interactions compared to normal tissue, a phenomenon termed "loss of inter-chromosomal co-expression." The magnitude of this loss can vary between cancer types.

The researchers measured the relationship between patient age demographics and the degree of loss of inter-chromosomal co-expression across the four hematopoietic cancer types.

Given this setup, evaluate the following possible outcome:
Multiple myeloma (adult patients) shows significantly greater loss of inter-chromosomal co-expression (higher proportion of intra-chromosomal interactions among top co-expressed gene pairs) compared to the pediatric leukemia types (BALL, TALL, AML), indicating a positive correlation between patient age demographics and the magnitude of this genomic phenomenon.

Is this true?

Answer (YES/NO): YES